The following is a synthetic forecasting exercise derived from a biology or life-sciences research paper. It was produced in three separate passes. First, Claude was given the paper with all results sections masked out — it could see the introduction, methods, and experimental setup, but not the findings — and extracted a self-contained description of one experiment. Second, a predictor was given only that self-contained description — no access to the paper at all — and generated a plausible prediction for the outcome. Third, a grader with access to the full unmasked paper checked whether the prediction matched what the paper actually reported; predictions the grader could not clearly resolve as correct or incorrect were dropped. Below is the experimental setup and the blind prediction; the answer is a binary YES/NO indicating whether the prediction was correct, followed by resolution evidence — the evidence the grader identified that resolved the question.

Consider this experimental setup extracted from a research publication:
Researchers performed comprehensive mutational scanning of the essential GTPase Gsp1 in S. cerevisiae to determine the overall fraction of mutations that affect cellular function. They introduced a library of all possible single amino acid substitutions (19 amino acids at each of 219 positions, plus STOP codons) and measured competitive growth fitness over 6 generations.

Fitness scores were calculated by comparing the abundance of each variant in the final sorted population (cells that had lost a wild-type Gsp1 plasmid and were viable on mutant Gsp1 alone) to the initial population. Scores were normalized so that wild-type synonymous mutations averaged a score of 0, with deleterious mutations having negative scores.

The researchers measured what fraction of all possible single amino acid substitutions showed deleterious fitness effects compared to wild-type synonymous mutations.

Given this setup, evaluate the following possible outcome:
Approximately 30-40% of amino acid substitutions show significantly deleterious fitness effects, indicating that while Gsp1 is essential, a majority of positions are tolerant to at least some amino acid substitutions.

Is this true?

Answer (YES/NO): NO